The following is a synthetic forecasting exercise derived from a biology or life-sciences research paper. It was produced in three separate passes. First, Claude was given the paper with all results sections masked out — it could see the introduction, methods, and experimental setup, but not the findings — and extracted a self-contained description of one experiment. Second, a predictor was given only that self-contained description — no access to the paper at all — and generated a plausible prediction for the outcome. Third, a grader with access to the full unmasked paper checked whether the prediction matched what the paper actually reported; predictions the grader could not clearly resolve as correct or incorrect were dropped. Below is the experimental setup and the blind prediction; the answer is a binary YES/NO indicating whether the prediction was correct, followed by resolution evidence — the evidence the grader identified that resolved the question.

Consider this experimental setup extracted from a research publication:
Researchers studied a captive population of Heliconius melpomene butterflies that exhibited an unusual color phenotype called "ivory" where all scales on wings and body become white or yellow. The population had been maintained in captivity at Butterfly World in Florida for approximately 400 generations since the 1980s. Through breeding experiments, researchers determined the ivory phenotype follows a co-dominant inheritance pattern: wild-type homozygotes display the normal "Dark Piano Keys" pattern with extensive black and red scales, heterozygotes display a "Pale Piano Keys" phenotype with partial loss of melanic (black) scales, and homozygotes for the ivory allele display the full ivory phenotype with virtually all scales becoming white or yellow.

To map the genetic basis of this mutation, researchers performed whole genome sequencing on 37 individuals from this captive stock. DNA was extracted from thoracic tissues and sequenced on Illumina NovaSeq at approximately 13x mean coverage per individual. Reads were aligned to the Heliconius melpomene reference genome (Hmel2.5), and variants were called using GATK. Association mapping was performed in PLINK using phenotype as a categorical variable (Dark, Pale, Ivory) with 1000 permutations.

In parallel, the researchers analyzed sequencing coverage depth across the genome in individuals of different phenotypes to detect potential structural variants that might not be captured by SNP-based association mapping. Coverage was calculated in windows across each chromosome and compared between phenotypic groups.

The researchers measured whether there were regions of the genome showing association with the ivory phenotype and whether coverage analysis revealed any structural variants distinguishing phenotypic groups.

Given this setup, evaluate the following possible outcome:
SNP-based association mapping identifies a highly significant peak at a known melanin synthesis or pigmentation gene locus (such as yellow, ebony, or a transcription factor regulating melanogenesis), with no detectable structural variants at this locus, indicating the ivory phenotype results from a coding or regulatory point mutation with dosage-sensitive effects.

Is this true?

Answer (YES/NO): NO